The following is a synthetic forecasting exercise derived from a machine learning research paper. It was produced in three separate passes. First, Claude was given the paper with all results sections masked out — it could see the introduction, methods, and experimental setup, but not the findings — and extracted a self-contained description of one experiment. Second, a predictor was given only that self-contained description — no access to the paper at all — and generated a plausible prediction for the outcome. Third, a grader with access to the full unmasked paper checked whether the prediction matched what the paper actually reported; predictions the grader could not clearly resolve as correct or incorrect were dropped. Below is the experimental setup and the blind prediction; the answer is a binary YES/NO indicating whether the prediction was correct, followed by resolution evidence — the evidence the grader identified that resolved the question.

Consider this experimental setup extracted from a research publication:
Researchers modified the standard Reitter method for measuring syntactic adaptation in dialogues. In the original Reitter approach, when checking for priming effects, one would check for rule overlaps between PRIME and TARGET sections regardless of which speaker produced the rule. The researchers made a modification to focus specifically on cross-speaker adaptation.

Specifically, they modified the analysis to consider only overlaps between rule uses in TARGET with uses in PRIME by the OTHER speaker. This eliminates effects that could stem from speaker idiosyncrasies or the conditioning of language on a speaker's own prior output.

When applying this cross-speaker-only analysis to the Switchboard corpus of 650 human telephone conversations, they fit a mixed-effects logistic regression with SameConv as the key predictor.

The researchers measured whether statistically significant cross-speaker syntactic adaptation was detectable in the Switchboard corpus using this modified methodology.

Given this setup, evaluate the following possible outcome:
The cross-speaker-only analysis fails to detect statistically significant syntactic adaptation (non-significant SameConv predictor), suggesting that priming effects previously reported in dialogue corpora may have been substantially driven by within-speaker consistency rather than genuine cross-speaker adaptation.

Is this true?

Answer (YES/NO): NO